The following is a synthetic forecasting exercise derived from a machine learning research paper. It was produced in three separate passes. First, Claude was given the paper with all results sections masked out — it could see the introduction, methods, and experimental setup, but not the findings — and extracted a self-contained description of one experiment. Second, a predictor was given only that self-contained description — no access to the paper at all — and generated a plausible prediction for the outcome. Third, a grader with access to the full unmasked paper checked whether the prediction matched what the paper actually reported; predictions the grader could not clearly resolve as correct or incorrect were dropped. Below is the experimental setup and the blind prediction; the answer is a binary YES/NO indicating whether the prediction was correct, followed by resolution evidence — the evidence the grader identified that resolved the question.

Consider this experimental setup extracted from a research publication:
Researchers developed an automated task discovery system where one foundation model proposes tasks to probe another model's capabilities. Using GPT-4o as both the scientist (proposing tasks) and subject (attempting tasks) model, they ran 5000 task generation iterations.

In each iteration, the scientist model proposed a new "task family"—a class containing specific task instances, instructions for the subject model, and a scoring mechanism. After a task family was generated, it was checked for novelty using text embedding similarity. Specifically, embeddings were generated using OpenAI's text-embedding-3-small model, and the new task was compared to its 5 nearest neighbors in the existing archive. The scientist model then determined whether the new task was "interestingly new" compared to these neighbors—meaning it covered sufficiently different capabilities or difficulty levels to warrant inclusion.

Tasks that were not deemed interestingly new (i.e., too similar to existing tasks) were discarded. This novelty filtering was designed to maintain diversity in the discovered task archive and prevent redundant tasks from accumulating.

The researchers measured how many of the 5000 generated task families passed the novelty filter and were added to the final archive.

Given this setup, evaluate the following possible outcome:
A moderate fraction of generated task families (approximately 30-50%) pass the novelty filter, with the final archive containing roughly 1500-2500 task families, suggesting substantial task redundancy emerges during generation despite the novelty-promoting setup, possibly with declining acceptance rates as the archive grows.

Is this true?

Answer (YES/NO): NO